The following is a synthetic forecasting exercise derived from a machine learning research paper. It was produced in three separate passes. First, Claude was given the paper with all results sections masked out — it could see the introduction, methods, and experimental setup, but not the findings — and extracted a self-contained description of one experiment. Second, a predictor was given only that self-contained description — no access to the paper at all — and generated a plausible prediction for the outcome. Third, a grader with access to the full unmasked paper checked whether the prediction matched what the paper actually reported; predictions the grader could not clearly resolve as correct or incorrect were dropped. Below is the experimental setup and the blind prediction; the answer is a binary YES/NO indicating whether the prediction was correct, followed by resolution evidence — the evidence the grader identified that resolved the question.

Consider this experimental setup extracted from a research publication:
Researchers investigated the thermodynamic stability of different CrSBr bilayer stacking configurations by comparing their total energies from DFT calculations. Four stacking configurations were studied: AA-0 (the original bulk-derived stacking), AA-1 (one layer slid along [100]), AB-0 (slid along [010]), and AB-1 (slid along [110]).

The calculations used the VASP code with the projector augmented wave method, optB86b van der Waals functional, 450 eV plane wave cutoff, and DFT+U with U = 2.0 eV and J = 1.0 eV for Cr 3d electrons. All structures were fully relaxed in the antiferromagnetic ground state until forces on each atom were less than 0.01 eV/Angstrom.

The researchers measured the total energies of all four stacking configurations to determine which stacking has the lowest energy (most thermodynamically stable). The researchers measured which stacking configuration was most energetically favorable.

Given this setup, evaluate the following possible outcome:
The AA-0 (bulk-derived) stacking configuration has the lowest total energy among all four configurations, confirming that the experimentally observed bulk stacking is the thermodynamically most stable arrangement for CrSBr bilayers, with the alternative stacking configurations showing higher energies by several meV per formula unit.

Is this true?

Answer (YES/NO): YES